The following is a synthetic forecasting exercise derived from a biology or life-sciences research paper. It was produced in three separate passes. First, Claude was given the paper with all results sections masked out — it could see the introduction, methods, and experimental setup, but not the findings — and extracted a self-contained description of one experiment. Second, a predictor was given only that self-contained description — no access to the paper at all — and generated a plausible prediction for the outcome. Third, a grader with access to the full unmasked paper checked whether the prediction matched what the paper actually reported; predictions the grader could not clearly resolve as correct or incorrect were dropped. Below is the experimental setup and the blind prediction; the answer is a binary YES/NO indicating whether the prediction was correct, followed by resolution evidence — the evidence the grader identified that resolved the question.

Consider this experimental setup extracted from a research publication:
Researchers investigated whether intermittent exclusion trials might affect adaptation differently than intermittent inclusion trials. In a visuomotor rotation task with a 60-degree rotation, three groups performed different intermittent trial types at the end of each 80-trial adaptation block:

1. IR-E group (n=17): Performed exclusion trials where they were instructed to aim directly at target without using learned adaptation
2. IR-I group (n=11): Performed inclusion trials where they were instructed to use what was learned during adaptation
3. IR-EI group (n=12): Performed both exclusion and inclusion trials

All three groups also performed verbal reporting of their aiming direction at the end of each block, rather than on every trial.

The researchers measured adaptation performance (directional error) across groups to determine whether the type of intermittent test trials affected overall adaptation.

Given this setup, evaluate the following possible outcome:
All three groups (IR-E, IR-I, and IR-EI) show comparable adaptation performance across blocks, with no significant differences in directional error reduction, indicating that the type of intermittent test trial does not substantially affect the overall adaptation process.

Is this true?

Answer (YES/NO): YES